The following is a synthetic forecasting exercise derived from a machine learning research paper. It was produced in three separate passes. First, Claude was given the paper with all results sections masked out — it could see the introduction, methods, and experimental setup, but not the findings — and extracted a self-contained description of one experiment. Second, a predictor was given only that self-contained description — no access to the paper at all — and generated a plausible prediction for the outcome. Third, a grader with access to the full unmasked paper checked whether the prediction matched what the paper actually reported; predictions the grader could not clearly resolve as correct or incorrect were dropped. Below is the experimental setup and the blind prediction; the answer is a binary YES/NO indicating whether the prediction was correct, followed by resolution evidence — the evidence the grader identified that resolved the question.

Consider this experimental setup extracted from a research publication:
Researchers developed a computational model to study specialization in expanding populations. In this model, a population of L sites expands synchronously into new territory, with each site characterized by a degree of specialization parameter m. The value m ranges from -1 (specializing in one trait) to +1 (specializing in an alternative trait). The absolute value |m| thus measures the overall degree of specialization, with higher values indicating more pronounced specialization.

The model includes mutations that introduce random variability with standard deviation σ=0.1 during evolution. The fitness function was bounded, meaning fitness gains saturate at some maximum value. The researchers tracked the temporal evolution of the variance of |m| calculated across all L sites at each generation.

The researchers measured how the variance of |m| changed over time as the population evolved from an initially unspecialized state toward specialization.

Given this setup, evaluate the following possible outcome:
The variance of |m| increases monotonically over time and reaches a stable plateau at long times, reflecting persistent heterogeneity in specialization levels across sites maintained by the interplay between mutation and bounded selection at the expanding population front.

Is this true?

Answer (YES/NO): NO